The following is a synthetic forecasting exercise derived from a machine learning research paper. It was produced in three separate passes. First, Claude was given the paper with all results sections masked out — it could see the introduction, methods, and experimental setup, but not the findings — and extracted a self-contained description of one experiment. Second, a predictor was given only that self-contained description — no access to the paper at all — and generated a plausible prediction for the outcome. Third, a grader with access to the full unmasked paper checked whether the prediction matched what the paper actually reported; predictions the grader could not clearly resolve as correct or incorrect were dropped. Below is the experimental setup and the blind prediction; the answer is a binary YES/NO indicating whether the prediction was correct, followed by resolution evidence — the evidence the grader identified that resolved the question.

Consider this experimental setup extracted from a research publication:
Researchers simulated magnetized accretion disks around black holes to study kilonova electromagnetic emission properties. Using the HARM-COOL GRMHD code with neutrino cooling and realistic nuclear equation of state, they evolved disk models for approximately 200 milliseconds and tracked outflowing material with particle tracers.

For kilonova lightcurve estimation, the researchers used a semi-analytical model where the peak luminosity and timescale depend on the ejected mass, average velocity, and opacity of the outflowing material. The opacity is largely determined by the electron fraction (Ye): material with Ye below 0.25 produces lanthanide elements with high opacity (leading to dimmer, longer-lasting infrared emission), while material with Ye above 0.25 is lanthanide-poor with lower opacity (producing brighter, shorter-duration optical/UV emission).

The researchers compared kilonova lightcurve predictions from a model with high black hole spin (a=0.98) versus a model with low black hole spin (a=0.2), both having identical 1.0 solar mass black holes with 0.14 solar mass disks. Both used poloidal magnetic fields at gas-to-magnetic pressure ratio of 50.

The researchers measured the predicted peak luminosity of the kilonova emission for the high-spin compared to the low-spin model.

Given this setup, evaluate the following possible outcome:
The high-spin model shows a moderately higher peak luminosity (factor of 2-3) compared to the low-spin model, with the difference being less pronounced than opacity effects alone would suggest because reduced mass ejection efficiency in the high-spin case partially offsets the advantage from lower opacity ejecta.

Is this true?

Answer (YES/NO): NO